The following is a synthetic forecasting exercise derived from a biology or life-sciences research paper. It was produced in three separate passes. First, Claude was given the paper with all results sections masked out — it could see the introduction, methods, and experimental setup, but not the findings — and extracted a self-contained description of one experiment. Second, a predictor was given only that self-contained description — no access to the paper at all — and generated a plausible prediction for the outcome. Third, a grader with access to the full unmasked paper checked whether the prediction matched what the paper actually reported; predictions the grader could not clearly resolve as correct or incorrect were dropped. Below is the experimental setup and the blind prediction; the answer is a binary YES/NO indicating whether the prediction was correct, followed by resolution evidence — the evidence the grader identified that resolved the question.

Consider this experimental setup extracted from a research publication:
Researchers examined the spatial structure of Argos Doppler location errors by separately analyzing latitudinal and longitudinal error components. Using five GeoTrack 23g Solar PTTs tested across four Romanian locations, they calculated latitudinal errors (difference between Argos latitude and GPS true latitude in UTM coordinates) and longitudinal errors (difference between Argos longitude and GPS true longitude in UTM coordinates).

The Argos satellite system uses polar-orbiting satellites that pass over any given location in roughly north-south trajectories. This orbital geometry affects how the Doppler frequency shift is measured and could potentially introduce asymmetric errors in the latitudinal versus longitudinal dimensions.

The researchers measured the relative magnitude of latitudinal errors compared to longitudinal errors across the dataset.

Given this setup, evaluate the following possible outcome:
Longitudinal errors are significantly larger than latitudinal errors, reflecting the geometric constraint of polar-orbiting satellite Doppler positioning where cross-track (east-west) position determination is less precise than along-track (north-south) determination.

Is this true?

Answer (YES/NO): YES